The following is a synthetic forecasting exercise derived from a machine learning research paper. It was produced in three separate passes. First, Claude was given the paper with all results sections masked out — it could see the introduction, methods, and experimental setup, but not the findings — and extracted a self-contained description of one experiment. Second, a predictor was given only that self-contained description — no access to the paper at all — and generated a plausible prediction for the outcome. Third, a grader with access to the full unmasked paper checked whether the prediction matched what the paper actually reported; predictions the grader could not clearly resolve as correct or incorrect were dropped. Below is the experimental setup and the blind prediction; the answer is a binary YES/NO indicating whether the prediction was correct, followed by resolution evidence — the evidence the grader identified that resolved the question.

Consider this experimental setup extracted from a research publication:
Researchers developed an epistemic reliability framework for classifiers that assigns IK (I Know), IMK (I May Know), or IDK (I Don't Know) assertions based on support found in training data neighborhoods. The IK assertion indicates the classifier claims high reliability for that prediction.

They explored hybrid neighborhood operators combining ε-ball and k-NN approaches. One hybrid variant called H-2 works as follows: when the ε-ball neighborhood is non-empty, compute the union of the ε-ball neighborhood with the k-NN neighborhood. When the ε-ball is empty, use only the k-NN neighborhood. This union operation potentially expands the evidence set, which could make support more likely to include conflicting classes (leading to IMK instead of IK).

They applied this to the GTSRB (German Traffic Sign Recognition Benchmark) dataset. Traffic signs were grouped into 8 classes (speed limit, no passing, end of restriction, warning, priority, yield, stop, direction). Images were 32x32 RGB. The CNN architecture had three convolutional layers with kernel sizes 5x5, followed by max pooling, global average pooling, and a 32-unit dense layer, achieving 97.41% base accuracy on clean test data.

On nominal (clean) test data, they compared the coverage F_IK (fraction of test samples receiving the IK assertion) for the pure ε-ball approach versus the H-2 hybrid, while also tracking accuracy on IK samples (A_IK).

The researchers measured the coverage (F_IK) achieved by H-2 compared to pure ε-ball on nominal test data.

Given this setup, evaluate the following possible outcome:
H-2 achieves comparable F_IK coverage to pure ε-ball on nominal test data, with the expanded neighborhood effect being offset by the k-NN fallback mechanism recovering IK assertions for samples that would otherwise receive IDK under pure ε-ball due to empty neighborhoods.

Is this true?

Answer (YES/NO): NO